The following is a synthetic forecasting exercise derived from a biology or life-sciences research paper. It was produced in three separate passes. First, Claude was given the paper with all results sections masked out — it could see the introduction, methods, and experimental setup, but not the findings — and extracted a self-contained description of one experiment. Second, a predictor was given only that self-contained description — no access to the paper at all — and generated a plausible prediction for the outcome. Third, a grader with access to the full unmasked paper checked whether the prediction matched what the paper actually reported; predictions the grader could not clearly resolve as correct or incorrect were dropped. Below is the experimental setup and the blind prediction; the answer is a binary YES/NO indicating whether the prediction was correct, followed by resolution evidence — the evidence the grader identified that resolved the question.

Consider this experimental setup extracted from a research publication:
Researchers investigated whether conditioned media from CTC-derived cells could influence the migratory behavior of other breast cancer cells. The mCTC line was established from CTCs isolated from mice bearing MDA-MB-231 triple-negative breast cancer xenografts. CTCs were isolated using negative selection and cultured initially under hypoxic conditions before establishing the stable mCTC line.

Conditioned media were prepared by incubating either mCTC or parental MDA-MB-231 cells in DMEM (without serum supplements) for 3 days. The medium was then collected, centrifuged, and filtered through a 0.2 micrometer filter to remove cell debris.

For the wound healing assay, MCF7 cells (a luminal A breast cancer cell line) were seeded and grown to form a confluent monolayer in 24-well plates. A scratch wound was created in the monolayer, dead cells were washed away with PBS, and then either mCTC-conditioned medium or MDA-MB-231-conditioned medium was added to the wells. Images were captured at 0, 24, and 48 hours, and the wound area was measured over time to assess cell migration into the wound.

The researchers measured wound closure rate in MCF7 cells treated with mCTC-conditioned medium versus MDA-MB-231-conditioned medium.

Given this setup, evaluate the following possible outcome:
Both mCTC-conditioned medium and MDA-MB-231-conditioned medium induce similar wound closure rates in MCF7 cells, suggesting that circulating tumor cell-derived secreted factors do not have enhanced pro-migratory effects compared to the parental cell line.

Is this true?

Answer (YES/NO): NO